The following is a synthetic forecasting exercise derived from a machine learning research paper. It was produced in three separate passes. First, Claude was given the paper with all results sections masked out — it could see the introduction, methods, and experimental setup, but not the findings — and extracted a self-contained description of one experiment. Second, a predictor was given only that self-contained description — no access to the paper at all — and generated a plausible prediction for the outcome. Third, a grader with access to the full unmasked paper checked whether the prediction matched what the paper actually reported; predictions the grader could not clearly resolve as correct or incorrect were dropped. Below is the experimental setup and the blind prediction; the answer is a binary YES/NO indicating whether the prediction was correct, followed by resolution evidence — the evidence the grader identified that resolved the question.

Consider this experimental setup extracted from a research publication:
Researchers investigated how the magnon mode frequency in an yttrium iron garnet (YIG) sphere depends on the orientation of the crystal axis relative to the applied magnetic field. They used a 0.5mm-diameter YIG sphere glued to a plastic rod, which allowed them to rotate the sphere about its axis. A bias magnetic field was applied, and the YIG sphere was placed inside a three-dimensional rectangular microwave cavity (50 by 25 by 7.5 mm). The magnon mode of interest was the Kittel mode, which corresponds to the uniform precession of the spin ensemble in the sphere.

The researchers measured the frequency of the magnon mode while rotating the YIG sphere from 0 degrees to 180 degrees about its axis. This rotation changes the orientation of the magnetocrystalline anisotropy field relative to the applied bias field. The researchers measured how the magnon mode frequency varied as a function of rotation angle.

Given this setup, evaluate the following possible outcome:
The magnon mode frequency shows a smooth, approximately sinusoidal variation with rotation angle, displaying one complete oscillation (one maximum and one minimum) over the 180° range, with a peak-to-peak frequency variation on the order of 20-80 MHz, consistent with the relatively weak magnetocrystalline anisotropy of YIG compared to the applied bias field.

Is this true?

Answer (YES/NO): NO